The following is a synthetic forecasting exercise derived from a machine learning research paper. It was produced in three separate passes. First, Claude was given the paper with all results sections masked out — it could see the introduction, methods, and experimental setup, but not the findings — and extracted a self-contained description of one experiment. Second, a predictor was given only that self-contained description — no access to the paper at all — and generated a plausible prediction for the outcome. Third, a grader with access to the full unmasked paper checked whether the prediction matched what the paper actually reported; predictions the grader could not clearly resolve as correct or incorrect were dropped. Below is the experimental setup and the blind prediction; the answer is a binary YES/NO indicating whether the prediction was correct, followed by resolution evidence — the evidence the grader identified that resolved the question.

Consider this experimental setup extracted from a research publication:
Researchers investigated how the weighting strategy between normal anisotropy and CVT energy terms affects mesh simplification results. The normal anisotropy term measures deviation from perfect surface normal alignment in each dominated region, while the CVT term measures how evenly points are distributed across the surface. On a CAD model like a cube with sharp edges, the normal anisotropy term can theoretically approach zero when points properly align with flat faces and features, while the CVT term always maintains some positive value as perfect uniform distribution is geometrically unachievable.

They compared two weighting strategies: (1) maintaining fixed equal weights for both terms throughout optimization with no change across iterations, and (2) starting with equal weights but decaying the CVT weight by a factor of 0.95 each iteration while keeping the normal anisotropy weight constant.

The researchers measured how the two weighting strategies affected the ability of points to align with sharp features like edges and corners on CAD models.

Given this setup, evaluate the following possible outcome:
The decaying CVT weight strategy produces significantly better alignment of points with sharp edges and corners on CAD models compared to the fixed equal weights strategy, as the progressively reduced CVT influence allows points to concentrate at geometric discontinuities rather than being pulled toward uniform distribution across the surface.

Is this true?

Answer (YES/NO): YES